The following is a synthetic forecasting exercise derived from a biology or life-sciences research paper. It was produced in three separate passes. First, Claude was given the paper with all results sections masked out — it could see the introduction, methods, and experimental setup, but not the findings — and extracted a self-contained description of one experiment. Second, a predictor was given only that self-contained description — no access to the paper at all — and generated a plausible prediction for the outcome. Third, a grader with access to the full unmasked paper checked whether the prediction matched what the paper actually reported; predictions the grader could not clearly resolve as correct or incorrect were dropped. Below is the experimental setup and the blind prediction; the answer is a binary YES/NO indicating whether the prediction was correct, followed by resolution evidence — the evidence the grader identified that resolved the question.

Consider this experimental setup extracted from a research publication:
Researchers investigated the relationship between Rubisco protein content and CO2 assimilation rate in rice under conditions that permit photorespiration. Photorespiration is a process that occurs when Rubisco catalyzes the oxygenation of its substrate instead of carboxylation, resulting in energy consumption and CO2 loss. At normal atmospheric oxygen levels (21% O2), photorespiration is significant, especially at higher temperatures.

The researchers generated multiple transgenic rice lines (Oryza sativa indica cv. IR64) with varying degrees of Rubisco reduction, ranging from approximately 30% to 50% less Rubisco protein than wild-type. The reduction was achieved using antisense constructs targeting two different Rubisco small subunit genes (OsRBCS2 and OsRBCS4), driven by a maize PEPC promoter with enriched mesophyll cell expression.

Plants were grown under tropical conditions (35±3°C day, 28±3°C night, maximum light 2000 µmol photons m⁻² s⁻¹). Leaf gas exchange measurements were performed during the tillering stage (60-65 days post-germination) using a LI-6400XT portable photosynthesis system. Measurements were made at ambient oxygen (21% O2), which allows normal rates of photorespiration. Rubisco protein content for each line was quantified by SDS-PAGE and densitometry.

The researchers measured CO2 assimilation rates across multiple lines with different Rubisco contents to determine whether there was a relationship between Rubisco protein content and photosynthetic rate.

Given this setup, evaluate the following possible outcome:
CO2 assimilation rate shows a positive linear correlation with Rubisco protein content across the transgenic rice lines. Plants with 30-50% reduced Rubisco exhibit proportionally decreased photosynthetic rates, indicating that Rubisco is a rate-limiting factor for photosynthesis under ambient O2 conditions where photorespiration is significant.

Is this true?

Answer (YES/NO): YES